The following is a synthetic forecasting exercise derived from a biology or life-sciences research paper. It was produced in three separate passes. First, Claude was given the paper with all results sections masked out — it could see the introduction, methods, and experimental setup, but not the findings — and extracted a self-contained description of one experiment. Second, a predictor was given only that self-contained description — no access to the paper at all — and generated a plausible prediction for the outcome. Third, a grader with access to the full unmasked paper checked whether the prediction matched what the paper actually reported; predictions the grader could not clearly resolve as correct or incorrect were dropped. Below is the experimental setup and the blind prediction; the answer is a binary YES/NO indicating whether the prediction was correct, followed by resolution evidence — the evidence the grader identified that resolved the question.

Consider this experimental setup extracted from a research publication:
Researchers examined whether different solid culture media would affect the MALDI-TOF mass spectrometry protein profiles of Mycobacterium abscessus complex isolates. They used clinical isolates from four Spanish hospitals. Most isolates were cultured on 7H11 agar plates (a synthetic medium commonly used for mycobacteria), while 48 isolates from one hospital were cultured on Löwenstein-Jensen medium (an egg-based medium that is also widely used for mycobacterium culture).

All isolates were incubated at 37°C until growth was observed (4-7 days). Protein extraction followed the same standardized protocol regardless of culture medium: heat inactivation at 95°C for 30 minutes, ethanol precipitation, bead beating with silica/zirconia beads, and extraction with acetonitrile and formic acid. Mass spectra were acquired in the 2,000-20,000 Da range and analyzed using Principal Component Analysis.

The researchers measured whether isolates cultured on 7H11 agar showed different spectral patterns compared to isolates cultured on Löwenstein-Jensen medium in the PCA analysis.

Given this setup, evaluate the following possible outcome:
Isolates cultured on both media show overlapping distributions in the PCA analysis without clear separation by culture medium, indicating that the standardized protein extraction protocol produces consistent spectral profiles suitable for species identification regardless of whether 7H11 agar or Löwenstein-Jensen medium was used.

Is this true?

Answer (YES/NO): YES